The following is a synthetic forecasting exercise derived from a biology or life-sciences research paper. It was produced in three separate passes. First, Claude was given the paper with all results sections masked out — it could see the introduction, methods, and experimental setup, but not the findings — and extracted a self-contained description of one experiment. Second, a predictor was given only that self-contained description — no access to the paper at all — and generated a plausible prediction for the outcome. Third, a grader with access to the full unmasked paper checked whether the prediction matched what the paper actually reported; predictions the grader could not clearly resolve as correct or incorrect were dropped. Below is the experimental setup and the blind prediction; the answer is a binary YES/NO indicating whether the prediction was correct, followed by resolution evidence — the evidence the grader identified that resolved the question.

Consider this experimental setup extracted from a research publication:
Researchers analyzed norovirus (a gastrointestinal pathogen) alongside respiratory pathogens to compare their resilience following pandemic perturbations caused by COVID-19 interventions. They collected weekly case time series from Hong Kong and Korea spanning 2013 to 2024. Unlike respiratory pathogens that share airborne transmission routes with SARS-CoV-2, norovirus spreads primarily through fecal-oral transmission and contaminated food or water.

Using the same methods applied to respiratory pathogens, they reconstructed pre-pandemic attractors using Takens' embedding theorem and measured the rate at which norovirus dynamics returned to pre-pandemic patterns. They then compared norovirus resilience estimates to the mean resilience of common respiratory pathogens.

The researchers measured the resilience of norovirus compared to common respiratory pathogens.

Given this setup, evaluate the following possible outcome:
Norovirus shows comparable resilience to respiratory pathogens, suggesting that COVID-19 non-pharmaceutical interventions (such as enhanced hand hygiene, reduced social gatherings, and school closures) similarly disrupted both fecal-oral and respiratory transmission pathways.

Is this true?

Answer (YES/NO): YES